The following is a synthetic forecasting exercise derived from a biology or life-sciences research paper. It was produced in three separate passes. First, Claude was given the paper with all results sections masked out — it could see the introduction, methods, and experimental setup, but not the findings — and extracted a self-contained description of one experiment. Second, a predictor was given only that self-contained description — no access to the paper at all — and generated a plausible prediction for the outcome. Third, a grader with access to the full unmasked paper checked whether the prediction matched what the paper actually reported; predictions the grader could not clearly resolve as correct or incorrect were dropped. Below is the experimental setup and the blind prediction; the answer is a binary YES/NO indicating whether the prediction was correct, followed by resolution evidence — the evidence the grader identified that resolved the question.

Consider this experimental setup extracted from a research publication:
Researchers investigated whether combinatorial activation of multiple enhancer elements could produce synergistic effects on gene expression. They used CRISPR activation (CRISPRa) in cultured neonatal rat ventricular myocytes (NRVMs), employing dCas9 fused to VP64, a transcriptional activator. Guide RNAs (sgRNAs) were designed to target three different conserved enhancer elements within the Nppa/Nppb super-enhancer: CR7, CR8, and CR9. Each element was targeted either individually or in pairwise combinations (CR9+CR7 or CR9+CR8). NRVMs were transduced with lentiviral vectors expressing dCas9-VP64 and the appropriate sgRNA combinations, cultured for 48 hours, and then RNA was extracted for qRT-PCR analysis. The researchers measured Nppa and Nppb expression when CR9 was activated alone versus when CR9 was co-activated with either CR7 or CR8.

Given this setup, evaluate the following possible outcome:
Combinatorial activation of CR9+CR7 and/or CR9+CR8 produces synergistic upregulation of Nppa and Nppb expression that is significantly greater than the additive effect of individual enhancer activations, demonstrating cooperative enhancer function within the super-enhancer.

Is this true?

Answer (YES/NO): YES